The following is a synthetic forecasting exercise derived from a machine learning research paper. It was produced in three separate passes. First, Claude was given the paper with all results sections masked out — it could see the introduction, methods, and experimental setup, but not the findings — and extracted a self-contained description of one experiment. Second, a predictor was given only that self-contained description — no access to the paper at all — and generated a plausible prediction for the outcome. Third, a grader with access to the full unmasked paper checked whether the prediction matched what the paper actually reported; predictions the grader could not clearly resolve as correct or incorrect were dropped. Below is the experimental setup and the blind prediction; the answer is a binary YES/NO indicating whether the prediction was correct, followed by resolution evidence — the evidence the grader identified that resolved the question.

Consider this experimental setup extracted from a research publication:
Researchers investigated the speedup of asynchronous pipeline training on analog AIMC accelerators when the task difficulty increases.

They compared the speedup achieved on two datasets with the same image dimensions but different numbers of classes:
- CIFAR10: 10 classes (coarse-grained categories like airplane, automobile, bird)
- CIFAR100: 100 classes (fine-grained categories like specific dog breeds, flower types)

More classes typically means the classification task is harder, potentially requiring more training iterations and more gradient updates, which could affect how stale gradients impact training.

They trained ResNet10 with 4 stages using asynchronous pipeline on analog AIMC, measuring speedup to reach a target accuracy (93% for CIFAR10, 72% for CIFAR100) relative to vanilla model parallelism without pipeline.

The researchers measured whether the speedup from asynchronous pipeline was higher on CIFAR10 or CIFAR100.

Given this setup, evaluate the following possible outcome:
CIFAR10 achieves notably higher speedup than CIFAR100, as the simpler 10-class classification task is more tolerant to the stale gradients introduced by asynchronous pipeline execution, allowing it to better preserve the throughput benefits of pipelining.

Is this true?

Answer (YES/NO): NO